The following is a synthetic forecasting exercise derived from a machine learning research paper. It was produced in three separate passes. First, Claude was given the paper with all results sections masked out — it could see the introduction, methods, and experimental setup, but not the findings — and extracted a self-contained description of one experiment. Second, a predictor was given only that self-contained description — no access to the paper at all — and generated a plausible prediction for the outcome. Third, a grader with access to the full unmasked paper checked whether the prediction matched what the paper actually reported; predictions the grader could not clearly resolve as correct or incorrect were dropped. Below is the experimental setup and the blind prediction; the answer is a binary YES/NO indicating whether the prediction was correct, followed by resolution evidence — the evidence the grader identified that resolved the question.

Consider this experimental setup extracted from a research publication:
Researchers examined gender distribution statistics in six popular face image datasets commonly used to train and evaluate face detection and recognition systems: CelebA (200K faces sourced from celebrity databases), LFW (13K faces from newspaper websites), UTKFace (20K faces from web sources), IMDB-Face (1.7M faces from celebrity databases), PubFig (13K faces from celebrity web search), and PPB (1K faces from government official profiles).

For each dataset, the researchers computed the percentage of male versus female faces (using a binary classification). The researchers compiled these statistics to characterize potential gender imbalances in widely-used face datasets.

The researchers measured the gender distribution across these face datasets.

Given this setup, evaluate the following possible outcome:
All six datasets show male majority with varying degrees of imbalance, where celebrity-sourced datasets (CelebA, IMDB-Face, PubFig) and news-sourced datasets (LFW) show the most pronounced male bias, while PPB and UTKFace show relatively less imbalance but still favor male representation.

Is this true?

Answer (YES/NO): NO